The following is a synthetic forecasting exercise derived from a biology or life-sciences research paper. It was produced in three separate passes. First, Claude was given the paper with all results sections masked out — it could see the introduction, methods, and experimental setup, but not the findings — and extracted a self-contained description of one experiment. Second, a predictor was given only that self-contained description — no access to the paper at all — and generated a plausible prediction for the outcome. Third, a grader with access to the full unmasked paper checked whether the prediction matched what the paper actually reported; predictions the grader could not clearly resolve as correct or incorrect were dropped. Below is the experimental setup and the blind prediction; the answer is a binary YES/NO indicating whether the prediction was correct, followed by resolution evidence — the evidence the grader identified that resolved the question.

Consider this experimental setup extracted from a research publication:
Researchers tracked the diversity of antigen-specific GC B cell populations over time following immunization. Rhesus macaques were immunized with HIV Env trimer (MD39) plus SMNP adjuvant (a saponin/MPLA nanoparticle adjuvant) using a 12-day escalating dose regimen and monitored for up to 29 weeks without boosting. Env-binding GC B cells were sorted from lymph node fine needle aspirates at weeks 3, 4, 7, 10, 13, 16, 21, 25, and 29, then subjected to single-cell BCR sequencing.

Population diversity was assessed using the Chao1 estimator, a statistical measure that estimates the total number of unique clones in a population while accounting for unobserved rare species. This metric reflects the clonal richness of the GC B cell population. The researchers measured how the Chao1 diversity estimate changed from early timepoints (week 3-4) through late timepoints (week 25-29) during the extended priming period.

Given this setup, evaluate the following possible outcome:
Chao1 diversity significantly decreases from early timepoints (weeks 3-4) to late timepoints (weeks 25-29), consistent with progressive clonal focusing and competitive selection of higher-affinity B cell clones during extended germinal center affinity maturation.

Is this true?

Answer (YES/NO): YES